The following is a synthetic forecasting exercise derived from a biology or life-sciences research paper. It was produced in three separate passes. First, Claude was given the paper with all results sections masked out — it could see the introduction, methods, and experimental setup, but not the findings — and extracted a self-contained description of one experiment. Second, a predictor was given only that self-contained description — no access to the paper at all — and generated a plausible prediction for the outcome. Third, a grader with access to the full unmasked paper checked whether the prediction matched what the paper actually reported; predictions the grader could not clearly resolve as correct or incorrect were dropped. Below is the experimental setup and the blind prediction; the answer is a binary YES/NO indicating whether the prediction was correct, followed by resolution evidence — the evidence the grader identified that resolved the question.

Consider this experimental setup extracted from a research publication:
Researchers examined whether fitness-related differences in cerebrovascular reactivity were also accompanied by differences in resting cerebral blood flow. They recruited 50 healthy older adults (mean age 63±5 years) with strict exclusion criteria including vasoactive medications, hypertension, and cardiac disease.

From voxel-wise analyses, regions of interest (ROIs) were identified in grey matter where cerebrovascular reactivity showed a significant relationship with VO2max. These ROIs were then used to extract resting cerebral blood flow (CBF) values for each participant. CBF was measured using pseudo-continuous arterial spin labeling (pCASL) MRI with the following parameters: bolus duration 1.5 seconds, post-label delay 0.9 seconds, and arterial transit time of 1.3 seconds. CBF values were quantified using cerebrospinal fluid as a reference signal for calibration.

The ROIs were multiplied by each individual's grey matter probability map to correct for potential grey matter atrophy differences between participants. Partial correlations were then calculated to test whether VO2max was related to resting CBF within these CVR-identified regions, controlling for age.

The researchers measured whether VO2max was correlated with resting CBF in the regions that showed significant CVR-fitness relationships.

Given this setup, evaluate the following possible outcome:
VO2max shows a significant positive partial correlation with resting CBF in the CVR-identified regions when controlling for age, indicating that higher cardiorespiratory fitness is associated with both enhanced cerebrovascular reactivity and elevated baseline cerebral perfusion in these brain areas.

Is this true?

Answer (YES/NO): NO